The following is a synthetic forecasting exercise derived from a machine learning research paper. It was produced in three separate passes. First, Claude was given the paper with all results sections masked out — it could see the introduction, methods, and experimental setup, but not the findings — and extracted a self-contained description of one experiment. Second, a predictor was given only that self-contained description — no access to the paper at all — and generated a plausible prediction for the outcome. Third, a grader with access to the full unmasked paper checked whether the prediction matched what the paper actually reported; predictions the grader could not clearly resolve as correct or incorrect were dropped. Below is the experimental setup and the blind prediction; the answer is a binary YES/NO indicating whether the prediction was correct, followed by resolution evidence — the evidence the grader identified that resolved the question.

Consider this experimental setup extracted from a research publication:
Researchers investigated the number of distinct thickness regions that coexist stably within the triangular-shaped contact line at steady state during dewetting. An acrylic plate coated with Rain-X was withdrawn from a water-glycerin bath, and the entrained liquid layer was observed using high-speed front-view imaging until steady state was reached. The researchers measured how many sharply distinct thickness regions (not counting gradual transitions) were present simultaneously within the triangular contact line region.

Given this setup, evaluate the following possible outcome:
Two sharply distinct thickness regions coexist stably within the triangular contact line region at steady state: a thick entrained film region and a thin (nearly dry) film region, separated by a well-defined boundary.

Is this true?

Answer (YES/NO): NO